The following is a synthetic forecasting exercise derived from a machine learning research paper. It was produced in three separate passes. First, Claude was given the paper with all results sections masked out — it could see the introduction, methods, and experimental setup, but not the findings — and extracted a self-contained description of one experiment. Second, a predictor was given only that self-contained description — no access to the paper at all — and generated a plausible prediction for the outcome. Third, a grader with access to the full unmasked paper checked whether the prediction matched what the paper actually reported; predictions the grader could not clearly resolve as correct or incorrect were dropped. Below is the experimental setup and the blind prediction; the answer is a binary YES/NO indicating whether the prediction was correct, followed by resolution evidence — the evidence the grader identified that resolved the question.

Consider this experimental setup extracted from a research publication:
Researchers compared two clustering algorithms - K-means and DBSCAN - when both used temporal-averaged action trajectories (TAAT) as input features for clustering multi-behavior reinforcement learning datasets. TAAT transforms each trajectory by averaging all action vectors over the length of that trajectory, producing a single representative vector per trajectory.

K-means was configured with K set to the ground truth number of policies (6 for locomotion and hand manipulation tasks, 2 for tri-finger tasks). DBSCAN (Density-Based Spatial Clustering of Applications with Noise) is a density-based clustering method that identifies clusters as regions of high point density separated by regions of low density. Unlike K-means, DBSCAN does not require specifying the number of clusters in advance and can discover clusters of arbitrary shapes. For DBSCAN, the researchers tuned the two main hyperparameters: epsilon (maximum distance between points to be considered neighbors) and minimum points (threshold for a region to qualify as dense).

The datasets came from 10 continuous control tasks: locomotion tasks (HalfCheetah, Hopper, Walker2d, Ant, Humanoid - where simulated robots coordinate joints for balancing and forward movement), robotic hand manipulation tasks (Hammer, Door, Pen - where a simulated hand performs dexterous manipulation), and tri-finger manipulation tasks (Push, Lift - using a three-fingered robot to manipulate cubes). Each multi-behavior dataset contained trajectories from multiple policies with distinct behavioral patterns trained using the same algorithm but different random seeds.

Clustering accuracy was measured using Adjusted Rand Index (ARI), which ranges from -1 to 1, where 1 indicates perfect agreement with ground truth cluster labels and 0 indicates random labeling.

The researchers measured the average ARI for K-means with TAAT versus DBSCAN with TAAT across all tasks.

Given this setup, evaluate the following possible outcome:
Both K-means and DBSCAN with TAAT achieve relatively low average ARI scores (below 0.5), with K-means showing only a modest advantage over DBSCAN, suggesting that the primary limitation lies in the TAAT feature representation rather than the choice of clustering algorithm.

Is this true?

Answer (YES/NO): NO